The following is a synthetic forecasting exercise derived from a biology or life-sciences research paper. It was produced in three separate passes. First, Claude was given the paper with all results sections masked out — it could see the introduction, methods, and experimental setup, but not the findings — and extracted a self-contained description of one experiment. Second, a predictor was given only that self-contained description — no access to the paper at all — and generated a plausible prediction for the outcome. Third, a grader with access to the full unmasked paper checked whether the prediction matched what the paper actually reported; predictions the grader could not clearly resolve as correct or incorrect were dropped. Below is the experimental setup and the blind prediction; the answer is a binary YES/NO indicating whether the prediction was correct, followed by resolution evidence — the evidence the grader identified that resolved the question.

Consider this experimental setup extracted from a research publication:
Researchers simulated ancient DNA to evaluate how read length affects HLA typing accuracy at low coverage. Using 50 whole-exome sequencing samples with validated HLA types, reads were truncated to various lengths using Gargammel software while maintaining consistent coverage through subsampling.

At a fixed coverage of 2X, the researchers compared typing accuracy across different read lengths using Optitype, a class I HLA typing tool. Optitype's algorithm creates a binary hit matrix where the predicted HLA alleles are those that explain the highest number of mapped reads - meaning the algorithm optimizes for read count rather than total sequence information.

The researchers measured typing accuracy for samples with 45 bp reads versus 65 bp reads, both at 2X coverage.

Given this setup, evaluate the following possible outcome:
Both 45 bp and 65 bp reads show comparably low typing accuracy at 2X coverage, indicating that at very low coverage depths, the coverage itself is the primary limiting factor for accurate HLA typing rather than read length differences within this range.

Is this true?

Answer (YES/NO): NO